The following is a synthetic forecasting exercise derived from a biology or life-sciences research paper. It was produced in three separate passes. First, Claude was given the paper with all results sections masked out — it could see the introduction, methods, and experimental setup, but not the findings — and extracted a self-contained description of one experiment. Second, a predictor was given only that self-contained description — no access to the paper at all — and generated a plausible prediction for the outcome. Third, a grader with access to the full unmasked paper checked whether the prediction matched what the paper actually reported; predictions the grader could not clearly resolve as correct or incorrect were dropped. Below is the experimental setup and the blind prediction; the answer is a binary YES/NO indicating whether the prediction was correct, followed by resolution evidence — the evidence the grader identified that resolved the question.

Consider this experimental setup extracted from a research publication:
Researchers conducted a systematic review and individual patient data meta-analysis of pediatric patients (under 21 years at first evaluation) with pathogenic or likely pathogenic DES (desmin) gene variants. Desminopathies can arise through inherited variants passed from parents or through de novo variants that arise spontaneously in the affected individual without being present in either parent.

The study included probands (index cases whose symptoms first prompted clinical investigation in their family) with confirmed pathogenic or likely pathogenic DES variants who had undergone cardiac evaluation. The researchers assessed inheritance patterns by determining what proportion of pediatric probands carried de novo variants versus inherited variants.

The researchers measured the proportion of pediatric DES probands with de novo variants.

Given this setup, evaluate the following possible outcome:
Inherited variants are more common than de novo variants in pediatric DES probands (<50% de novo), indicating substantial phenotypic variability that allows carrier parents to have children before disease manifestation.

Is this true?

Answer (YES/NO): YES